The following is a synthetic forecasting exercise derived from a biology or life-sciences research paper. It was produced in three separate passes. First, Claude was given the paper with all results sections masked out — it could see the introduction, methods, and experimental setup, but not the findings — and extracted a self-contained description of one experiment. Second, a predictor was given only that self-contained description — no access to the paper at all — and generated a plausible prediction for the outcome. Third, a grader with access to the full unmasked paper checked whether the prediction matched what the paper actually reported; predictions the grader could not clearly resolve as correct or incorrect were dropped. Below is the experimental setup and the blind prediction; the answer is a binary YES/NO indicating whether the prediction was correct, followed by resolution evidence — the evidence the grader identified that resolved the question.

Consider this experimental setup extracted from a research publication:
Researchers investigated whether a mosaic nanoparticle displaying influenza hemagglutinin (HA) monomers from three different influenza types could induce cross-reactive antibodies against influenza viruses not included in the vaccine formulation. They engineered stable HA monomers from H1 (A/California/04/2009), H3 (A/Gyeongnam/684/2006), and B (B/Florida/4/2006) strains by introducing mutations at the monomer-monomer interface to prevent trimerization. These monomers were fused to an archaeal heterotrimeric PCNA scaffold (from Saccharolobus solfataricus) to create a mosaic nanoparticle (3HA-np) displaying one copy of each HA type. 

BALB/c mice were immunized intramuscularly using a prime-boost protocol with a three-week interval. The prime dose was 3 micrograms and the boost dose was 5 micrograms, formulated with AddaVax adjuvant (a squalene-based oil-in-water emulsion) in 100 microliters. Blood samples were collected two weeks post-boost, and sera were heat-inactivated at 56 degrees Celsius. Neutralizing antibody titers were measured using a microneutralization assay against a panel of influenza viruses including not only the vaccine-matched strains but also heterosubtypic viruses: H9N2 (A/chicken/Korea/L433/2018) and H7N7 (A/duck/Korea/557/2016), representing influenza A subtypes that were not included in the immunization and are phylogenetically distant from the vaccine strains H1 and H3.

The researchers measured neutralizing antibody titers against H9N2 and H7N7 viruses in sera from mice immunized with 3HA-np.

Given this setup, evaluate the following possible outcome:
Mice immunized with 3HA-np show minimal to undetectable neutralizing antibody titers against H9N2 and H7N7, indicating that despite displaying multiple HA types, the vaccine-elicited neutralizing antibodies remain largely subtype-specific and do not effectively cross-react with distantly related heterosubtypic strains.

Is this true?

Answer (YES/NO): NO